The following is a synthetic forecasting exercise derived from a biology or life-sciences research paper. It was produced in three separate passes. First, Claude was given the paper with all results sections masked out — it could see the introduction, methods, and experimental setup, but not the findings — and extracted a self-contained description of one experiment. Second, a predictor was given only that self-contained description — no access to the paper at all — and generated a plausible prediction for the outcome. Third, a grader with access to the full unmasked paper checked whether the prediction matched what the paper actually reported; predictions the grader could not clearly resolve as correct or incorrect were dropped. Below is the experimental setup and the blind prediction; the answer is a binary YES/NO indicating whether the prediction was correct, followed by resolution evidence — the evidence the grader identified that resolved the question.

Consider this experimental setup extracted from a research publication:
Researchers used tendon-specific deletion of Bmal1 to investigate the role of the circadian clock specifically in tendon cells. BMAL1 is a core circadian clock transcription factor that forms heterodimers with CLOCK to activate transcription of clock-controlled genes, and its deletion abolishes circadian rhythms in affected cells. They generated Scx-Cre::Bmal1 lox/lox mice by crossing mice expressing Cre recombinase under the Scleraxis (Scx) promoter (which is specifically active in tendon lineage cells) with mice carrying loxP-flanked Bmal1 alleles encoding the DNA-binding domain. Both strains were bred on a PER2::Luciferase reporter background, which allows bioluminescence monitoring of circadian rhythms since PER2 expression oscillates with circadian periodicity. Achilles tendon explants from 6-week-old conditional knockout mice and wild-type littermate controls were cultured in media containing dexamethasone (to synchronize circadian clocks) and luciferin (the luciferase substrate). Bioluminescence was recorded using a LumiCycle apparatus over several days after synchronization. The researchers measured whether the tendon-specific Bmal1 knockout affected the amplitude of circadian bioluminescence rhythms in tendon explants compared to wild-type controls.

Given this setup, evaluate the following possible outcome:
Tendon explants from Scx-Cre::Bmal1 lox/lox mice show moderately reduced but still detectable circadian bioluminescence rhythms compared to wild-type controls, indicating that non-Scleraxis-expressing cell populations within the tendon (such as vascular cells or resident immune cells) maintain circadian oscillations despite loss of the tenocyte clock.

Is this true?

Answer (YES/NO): NO